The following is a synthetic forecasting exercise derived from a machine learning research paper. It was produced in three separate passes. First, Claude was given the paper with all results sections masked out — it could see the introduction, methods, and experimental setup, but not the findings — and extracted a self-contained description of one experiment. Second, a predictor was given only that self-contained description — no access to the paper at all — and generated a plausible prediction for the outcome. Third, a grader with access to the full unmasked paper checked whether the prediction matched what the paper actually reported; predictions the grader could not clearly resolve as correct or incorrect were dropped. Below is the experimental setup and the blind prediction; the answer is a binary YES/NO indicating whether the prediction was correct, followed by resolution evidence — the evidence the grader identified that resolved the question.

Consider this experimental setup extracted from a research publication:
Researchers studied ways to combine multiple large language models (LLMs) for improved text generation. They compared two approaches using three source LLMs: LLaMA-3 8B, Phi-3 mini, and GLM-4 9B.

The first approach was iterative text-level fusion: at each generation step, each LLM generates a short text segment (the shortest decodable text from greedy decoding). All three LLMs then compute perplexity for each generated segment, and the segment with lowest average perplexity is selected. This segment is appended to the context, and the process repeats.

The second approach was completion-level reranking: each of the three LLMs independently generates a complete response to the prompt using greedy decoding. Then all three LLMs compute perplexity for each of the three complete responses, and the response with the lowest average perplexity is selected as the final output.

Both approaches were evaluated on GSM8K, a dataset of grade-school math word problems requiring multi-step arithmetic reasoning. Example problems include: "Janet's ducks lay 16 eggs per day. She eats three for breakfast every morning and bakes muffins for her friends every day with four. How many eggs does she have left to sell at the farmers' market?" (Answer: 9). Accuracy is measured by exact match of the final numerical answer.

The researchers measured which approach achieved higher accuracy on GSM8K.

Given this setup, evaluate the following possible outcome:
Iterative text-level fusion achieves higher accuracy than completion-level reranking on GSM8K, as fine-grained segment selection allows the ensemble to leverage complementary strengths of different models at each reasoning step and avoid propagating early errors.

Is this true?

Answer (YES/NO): NO